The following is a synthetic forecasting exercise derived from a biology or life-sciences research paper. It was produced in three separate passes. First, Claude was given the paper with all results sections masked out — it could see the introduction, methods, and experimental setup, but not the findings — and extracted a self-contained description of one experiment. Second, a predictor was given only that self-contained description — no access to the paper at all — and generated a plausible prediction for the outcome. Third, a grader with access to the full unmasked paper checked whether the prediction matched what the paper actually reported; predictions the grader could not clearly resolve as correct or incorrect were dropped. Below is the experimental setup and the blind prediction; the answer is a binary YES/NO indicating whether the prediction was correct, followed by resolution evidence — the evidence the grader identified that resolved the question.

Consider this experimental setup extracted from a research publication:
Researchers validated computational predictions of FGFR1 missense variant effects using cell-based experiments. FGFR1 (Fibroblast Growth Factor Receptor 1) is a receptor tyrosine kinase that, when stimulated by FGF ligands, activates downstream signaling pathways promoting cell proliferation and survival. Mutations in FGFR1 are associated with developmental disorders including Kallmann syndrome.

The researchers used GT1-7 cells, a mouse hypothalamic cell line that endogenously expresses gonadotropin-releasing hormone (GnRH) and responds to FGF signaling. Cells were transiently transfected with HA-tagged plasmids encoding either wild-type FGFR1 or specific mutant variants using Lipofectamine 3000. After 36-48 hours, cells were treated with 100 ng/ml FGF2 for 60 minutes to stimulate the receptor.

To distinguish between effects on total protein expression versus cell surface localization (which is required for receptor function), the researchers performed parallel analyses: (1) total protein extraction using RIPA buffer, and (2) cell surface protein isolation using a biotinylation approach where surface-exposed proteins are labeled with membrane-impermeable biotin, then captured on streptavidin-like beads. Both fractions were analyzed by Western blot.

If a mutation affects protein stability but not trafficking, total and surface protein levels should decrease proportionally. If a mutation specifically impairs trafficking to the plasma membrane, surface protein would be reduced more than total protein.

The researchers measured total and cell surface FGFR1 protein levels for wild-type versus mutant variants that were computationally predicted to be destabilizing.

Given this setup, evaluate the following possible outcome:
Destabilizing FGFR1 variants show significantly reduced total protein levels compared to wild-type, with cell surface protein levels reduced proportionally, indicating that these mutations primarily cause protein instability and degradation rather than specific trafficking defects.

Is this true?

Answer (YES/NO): NO